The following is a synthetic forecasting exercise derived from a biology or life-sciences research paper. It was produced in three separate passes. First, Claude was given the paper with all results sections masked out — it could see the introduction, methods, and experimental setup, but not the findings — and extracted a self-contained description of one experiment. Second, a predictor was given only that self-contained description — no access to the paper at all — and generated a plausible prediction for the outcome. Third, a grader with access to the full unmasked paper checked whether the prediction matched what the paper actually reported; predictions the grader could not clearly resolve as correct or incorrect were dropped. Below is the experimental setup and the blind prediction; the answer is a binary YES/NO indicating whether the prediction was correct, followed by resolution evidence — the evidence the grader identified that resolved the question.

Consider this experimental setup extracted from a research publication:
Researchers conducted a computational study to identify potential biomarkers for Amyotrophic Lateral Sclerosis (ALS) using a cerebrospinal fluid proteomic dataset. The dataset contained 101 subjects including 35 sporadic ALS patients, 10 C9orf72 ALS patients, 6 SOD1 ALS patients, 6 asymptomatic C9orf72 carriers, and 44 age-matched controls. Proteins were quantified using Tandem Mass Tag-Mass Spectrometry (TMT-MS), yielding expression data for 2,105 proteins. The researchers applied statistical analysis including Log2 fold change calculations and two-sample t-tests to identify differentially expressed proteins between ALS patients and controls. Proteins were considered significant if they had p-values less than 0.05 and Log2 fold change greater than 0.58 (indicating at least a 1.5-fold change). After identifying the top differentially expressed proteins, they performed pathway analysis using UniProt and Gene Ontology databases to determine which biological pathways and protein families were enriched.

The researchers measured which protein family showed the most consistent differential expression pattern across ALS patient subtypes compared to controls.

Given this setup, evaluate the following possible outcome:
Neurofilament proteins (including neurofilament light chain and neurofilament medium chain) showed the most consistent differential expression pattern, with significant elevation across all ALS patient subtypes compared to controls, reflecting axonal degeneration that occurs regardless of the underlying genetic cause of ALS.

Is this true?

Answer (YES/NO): NO